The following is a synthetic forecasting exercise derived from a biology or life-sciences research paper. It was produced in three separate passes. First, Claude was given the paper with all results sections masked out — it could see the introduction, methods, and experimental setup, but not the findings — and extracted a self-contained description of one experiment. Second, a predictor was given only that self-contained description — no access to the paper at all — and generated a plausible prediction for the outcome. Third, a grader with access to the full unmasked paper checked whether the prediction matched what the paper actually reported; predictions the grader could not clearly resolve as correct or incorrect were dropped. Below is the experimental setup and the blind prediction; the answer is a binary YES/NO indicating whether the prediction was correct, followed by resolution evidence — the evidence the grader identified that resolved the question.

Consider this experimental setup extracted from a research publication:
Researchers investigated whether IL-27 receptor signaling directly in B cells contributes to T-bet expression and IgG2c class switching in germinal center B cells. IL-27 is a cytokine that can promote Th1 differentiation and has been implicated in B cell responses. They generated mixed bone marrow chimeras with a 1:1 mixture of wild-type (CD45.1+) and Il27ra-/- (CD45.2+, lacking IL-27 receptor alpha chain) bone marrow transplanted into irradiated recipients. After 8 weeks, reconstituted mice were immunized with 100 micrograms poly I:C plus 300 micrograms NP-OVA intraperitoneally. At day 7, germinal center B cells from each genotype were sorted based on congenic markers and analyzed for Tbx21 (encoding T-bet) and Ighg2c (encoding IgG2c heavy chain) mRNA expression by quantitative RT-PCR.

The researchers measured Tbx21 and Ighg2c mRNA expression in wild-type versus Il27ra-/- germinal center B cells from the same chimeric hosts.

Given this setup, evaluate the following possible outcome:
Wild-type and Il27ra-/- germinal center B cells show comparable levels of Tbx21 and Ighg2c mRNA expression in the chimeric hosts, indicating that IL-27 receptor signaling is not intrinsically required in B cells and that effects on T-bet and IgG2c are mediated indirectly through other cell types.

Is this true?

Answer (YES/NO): YES